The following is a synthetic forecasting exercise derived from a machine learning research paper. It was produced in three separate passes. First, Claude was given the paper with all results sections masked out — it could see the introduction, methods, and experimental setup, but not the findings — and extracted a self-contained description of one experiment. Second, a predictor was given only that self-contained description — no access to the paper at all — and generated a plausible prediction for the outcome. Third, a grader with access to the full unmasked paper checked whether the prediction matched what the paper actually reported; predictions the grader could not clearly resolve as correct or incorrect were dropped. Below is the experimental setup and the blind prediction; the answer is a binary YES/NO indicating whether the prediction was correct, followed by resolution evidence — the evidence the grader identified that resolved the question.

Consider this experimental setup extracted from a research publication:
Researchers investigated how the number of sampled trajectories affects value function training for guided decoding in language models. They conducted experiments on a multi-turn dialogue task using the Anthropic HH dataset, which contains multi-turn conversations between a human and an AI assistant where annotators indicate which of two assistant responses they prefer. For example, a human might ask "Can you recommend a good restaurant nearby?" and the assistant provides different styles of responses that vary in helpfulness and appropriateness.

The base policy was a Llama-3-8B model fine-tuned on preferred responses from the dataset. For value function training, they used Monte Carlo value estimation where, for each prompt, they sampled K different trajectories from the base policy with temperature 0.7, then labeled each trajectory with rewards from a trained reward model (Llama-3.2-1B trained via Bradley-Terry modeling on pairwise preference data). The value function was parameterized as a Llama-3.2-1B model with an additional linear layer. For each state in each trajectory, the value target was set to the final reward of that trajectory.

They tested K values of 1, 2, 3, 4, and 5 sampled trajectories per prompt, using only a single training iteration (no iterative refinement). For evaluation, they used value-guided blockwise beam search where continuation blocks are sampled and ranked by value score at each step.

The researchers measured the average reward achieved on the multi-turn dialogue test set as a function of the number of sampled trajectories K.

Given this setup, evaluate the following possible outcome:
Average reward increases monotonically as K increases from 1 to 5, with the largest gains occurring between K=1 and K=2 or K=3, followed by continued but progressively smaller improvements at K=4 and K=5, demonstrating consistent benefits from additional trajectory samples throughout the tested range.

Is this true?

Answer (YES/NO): NO